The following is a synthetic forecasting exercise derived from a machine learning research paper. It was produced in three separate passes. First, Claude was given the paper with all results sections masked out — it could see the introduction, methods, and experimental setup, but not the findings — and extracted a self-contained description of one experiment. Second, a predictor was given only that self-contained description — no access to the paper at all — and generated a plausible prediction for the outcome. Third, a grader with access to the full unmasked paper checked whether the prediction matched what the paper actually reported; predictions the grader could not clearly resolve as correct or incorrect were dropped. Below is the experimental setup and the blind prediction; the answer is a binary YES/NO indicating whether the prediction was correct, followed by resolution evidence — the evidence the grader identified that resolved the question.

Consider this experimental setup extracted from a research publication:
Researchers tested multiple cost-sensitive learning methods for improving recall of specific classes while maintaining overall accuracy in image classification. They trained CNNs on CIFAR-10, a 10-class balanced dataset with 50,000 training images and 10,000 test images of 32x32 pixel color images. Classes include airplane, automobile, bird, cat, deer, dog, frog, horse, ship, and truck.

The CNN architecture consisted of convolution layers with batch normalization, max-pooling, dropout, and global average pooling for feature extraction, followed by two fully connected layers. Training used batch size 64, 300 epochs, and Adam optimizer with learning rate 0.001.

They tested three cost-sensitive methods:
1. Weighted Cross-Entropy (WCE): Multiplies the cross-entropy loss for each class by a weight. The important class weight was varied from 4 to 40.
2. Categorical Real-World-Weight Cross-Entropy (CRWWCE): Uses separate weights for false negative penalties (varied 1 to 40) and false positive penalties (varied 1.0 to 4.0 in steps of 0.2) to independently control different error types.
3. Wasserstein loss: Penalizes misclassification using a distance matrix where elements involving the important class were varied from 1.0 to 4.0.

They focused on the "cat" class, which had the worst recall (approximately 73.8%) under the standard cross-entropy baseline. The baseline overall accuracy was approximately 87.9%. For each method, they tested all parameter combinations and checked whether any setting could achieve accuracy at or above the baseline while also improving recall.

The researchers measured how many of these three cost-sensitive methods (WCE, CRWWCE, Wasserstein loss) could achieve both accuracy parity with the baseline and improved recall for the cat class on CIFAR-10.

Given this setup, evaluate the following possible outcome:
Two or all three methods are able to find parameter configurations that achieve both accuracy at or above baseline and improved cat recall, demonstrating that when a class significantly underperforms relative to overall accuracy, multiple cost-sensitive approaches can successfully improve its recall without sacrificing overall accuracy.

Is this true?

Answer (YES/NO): NO